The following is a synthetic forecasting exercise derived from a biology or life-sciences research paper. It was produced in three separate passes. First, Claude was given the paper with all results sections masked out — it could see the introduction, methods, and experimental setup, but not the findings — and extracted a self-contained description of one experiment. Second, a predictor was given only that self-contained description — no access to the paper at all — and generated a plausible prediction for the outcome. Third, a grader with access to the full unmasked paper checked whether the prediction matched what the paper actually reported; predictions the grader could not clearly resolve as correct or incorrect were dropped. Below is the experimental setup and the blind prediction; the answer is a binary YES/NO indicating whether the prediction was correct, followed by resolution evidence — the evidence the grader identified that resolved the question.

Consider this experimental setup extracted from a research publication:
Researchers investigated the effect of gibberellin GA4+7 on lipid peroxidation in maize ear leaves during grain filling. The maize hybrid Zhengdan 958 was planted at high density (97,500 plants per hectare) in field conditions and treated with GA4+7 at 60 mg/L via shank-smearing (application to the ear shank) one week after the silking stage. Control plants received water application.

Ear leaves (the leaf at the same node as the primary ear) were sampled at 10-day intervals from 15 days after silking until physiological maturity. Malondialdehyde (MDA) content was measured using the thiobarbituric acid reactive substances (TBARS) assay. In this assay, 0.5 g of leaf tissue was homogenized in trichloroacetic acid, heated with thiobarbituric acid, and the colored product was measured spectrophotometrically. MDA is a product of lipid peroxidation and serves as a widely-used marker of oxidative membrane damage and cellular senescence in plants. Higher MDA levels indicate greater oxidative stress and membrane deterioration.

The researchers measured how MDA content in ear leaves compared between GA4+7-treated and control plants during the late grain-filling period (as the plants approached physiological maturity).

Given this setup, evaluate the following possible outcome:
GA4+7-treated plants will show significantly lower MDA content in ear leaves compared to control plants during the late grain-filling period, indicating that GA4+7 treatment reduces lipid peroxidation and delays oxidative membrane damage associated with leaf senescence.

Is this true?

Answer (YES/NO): YES